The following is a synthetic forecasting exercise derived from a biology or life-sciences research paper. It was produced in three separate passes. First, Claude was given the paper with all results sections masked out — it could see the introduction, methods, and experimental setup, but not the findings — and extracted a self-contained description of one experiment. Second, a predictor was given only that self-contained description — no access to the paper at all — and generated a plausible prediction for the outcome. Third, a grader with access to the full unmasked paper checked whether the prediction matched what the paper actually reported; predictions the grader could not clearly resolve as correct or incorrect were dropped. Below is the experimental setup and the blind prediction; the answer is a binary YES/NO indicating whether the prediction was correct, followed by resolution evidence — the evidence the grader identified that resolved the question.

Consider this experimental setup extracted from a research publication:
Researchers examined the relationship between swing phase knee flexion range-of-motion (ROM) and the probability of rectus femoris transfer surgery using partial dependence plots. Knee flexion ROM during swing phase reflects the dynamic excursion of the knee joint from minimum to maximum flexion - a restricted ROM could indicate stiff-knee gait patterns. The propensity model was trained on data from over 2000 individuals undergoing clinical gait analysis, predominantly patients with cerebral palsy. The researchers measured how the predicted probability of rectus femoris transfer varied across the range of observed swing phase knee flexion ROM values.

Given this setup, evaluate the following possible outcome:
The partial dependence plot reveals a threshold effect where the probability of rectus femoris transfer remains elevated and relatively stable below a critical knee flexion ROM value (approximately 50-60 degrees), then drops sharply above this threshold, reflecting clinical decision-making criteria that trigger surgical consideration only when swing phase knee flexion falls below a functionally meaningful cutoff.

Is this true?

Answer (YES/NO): NO